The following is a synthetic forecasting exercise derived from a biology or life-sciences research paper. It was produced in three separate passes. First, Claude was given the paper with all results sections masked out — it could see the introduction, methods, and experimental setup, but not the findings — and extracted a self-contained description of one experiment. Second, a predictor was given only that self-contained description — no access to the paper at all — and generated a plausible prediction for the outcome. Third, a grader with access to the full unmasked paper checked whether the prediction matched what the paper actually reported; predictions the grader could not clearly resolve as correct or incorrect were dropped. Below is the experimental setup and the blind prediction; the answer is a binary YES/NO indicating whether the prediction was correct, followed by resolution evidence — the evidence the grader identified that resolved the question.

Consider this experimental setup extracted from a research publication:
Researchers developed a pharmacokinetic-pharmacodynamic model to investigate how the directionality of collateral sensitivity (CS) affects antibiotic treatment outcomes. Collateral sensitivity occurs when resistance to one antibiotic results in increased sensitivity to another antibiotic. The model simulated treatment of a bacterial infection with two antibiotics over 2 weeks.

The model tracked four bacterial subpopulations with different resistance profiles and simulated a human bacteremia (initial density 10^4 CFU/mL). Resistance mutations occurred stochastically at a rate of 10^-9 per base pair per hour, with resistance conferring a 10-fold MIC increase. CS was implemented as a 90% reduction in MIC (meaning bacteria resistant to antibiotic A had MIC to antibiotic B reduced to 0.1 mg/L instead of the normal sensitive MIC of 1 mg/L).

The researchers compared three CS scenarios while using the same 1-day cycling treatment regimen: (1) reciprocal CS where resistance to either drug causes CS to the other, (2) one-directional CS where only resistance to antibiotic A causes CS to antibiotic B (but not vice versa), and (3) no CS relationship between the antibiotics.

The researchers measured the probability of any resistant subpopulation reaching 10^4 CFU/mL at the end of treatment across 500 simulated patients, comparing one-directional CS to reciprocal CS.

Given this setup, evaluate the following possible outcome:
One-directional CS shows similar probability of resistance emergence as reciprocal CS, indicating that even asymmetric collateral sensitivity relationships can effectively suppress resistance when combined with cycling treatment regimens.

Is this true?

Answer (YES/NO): YES